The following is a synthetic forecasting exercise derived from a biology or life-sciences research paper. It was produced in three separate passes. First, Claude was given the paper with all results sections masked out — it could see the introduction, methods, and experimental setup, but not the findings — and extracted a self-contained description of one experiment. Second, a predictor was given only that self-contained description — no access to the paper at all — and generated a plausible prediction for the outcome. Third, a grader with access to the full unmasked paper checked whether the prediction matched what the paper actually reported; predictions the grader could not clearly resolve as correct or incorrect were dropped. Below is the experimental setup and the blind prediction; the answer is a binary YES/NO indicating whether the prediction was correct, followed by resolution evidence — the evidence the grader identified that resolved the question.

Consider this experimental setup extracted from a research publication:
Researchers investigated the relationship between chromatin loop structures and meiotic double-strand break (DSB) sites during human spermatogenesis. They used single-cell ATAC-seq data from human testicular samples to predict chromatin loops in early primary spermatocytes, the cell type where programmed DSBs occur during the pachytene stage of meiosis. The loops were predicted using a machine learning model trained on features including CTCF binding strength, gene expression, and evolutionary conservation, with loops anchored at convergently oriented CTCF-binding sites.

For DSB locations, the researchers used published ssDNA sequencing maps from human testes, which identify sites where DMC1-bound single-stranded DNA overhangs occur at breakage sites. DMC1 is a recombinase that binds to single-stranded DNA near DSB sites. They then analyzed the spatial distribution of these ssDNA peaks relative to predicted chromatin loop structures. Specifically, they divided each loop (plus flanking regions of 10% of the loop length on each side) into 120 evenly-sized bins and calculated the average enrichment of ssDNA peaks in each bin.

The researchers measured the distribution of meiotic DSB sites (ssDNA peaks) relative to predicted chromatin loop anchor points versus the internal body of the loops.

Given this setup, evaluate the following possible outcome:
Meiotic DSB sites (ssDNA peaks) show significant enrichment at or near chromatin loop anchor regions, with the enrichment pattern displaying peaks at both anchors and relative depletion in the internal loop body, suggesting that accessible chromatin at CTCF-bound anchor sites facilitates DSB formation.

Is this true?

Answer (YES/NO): YES